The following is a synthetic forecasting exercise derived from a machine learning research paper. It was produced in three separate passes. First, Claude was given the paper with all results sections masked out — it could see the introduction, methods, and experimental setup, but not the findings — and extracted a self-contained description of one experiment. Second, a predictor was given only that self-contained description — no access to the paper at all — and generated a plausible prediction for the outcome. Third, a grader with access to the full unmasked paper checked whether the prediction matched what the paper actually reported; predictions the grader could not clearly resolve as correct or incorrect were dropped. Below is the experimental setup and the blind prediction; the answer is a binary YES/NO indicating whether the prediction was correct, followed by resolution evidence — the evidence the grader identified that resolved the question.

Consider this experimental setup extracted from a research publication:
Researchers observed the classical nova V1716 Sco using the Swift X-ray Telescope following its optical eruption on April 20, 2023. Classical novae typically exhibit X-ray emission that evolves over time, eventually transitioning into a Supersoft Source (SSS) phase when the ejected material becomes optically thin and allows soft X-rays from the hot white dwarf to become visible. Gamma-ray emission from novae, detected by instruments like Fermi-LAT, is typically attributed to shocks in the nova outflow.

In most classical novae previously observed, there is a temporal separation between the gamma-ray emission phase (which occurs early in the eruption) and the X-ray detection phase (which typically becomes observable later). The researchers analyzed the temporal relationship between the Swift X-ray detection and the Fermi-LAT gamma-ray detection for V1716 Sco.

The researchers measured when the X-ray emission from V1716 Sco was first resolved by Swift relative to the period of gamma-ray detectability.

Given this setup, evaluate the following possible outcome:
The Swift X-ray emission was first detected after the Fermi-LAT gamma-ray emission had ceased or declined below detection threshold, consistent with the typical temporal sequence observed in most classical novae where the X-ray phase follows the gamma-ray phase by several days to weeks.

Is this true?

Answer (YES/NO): NO